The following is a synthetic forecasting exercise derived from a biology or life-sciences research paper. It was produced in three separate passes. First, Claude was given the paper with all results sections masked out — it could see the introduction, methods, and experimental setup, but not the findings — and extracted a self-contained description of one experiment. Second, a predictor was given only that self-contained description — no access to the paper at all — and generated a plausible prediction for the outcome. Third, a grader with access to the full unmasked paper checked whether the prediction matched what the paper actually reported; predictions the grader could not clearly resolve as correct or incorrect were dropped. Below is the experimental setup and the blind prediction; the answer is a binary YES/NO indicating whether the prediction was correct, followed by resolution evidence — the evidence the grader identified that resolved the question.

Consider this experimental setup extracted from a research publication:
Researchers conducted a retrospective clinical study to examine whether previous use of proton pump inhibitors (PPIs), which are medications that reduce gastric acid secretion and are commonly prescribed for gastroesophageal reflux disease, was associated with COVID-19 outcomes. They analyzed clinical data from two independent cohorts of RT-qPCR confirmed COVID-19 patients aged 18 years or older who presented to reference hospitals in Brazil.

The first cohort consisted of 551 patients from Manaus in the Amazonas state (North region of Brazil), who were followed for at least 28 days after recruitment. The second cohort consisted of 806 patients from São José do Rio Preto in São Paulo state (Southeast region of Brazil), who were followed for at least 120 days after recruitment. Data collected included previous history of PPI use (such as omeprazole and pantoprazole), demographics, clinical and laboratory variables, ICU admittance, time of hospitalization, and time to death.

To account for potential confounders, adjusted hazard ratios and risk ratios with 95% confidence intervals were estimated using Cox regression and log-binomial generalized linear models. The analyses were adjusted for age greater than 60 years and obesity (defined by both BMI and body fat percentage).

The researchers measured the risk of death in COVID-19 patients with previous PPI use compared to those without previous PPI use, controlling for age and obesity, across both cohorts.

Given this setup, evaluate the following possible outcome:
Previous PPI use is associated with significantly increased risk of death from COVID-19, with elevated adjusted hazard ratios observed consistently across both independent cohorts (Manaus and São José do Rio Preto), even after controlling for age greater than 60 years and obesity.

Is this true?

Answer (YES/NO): YES